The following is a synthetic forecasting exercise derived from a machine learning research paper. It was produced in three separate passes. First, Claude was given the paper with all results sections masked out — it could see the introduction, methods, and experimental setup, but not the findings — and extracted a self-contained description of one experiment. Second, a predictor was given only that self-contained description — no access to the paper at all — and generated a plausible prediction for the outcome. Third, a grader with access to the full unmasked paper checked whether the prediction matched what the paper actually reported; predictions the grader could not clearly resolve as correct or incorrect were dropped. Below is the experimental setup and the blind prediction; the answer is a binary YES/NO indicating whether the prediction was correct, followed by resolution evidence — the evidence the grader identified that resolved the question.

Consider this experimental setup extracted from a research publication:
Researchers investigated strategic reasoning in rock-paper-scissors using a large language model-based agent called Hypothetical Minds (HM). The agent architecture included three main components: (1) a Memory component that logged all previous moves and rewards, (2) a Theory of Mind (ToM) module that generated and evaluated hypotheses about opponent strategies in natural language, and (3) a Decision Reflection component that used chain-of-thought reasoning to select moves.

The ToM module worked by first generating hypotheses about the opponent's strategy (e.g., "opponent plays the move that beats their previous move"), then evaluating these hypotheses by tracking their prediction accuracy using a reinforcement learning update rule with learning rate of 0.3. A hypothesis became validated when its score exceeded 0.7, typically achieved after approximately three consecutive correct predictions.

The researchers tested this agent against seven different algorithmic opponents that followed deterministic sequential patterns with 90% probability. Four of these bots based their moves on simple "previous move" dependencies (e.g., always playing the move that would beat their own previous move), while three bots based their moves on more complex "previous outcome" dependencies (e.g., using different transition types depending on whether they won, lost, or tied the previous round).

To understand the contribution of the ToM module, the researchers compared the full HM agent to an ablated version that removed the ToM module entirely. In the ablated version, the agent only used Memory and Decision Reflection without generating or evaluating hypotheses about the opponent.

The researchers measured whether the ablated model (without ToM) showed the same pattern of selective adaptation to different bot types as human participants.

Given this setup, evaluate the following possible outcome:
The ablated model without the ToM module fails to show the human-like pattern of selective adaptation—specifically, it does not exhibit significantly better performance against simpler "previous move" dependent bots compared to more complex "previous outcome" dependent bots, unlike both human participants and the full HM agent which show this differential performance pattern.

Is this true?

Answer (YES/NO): YES